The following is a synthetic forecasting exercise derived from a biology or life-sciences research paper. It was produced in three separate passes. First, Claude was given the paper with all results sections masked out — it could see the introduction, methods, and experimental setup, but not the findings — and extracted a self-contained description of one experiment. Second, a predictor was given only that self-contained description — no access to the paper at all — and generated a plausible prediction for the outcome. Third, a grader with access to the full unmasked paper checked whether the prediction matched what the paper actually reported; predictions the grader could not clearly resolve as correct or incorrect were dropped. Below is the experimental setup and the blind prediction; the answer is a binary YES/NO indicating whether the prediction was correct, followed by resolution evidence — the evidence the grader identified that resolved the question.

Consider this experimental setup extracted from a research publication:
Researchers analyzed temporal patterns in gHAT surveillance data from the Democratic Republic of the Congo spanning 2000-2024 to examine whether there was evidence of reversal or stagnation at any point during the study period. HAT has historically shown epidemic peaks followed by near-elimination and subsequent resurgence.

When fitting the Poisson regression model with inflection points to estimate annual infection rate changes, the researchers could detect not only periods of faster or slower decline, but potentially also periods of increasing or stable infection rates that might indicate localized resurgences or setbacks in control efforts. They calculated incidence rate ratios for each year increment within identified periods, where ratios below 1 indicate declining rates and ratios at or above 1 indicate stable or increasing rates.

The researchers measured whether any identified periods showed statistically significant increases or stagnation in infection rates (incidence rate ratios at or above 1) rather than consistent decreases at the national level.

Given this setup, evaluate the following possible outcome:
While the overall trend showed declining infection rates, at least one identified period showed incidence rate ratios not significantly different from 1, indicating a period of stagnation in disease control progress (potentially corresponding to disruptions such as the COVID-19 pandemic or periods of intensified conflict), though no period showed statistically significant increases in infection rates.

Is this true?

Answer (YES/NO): YES